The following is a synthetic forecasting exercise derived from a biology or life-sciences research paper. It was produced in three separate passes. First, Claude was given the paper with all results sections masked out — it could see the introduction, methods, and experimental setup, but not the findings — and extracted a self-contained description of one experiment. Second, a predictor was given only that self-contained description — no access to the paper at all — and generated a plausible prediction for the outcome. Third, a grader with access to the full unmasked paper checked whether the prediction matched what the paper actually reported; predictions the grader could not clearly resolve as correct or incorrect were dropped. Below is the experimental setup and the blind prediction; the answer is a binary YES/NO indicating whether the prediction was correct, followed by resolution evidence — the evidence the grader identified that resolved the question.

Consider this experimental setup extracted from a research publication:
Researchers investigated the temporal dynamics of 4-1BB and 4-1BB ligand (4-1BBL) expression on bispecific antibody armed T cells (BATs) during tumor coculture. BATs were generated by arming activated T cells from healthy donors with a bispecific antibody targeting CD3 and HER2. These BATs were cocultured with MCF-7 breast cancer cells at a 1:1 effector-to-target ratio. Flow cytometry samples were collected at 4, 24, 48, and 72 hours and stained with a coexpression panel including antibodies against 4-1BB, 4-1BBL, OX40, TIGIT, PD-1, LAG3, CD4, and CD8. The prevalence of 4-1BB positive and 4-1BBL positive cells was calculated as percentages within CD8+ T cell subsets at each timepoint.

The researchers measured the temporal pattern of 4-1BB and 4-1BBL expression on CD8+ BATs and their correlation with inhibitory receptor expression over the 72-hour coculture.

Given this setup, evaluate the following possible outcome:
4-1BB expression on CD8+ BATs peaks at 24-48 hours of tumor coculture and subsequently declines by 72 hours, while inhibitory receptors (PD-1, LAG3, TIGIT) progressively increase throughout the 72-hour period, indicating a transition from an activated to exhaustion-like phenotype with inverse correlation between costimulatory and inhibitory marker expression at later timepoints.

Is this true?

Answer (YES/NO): NO